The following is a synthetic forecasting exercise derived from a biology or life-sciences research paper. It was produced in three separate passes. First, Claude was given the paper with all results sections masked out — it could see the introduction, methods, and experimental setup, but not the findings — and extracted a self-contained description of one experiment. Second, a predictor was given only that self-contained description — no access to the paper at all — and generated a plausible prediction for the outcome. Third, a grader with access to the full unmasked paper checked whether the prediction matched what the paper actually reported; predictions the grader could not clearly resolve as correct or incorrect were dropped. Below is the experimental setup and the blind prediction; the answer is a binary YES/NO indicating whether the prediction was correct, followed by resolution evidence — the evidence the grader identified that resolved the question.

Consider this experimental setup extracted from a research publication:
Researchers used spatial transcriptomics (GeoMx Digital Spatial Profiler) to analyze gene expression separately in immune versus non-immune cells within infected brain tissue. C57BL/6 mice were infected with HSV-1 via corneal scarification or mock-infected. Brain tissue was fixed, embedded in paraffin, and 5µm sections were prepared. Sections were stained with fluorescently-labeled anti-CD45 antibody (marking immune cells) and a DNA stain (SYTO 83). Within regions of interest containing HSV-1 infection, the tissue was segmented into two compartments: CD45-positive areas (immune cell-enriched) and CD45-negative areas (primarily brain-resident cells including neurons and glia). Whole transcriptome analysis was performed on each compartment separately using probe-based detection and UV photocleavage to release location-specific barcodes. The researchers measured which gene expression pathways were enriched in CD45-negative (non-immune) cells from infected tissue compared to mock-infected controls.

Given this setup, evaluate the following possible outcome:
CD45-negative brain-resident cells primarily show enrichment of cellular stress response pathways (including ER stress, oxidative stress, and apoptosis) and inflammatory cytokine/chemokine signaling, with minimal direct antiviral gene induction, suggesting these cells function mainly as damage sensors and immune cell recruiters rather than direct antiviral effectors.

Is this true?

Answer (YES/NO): NO